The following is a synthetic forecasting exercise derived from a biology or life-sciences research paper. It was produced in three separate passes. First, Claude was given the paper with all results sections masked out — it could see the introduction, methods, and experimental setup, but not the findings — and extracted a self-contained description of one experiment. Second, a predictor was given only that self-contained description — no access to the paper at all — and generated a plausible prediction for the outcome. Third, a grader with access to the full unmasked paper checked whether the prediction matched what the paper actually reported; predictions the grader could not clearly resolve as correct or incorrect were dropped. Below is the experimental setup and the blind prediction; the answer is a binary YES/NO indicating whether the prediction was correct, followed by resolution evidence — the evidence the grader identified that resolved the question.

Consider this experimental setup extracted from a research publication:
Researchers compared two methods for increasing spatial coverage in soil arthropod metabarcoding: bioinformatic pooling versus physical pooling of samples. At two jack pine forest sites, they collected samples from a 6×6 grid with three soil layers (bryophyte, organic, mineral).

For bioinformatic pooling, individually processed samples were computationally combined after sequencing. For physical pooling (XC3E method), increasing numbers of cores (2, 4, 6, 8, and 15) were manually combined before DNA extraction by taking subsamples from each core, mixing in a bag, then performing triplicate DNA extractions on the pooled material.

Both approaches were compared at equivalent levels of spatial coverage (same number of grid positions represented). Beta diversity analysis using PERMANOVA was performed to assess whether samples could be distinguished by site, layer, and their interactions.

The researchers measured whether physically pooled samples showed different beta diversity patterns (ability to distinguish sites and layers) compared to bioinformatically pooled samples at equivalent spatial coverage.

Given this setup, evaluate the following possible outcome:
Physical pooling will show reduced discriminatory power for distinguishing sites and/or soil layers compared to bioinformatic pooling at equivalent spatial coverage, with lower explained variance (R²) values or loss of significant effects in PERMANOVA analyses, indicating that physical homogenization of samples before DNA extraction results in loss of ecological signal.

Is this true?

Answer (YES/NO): NO